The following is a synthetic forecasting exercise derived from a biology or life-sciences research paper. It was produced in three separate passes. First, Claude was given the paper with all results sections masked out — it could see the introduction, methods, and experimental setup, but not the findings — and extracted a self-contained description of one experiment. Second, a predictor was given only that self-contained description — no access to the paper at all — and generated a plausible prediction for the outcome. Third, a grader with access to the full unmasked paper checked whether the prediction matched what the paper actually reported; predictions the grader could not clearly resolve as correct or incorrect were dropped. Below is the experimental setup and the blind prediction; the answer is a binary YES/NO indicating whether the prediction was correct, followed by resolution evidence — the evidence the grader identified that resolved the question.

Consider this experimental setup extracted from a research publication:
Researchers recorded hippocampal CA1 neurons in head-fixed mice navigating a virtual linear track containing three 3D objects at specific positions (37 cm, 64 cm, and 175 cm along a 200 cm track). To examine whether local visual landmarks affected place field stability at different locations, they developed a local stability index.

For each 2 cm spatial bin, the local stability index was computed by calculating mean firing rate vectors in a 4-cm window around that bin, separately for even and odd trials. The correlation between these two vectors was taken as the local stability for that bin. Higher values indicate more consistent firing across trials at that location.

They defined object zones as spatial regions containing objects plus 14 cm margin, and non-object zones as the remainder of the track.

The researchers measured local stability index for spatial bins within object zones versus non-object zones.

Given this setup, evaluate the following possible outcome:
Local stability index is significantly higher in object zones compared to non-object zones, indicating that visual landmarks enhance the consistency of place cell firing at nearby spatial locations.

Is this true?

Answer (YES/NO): YES